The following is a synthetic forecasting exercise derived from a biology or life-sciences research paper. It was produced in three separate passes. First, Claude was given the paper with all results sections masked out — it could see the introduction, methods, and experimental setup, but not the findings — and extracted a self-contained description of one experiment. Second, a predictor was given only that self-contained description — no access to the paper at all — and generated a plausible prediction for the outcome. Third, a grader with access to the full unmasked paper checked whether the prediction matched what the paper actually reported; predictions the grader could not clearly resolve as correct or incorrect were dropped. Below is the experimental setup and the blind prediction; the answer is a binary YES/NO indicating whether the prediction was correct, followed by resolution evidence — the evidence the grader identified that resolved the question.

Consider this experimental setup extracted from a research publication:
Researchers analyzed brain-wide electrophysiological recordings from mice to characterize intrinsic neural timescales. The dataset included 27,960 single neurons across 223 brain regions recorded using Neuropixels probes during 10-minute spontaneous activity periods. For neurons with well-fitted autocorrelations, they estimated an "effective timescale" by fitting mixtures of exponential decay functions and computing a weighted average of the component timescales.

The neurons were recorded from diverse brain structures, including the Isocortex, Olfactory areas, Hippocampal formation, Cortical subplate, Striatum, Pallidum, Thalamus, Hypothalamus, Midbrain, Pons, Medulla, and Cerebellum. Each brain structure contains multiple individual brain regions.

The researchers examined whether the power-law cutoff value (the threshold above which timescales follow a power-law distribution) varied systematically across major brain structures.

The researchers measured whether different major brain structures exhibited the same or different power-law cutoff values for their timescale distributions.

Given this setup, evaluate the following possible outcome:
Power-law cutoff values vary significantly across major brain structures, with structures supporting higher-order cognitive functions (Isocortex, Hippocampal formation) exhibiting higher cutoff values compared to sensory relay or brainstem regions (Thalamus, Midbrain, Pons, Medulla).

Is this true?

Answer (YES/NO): NO